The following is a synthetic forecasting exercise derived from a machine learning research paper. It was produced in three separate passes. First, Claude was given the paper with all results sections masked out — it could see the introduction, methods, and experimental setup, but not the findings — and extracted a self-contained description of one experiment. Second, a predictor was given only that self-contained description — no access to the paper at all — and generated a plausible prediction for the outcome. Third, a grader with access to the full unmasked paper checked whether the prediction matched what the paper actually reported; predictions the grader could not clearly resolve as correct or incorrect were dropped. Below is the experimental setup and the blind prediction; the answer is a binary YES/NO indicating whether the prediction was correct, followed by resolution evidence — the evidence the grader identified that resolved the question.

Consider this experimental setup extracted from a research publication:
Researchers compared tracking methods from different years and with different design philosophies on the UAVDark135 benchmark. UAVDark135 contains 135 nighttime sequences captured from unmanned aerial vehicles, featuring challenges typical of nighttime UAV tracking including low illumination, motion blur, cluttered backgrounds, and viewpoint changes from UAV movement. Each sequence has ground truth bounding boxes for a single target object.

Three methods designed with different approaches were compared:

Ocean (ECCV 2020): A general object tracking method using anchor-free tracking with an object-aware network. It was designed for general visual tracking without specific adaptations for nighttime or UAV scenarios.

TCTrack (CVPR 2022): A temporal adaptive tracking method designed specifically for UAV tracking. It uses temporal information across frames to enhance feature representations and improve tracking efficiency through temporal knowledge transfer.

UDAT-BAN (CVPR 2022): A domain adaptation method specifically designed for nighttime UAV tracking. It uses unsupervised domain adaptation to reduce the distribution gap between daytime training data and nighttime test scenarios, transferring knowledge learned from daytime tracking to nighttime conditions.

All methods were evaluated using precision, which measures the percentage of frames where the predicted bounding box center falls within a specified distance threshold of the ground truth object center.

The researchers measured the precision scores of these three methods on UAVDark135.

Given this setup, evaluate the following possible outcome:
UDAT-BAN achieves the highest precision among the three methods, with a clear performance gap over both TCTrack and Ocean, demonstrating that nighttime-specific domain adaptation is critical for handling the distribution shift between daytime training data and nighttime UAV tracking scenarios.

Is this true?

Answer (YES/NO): NO